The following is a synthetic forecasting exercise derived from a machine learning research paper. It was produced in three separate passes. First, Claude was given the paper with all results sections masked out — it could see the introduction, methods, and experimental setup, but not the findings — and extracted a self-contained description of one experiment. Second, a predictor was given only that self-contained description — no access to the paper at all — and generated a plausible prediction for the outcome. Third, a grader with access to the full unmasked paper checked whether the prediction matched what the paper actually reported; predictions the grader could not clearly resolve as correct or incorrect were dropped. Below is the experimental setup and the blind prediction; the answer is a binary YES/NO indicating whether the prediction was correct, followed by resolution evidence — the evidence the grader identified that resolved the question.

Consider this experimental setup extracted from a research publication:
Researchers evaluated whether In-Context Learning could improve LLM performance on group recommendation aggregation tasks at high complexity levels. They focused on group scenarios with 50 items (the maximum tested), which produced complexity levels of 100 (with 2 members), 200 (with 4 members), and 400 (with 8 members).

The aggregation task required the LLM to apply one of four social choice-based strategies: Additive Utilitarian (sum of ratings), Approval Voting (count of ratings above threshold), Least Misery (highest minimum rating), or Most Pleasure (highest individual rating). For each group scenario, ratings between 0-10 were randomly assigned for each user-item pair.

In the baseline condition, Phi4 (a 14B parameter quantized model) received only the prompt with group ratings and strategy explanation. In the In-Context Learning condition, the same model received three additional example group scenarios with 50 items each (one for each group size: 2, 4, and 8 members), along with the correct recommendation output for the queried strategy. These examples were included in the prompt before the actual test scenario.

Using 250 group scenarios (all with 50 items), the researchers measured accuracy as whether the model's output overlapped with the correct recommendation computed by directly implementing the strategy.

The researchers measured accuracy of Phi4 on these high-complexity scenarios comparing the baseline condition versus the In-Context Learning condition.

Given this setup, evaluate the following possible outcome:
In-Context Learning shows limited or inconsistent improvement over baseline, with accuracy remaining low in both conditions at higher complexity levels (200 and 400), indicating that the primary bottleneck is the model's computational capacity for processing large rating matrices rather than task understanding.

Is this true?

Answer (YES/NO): NO